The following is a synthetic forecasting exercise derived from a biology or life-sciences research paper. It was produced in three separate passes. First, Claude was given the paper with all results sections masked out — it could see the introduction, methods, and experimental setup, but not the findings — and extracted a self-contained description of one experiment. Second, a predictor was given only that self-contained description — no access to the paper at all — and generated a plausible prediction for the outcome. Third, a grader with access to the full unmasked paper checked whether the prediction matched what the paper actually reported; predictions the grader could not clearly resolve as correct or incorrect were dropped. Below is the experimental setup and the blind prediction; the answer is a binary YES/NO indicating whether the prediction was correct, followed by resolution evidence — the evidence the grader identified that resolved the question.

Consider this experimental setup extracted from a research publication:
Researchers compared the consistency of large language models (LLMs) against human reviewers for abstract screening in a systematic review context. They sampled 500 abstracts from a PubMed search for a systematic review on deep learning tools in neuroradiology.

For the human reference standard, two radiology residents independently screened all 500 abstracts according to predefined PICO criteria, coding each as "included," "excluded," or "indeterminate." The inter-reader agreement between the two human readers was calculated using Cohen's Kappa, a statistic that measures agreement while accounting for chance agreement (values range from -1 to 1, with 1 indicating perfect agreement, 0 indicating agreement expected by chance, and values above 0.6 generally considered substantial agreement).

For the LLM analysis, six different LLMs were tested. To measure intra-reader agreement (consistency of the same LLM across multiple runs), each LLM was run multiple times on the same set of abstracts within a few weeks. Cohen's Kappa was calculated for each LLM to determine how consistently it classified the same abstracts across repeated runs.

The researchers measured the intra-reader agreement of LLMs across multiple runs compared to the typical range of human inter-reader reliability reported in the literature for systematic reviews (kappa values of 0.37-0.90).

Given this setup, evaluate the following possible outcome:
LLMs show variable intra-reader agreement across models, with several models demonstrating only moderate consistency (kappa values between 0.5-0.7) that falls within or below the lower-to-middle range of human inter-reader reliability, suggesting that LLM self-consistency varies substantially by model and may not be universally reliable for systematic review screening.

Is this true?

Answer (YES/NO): YES